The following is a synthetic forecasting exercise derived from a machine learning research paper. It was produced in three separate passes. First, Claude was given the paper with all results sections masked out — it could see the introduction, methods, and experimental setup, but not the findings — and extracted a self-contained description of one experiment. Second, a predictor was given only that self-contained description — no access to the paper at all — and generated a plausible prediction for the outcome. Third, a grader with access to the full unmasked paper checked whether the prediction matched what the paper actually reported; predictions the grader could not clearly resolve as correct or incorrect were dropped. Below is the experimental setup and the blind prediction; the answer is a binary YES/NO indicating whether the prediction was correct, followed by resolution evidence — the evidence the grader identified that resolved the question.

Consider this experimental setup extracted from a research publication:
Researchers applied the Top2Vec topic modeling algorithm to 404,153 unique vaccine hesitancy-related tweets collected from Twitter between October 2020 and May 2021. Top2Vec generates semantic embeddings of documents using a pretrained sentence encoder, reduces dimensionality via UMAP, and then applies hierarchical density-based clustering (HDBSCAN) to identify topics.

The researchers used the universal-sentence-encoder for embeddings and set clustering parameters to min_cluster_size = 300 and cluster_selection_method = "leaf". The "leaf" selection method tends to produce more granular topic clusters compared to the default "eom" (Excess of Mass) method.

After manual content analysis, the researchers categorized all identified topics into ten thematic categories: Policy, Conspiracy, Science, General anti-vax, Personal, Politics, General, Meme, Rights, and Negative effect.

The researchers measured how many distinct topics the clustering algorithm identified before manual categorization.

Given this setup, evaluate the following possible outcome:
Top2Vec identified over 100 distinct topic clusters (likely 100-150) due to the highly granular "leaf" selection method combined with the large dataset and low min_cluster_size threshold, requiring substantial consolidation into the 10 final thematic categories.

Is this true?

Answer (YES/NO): NO